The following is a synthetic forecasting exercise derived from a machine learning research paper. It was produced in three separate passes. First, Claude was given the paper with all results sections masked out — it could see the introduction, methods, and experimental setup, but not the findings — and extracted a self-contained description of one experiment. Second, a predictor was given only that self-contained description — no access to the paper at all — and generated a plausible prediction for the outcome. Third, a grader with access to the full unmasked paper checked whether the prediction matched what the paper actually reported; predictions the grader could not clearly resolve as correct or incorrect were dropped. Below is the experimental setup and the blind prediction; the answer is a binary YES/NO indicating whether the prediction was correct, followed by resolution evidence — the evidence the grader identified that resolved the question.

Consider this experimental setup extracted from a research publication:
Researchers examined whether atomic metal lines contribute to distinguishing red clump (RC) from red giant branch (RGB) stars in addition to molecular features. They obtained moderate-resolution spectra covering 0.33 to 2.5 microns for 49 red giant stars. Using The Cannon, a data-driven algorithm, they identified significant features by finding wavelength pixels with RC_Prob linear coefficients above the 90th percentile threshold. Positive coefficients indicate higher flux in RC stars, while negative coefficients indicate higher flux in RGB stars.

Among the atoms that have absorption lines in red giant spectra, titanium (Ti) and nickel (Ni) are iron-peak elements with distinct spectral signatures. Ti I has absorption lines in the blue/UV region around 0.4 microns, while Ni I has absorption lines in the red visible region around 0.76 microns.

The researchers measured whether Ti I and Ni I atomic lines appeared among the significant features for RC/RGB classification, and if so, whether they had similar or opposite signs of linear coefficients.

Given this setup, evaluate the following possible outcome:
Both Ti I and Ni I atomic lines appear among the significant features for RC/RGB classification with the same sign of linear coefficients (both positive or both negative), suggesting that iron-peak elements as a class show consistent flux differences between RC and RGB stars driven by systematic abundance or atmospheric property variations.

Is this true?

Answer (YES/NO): NO